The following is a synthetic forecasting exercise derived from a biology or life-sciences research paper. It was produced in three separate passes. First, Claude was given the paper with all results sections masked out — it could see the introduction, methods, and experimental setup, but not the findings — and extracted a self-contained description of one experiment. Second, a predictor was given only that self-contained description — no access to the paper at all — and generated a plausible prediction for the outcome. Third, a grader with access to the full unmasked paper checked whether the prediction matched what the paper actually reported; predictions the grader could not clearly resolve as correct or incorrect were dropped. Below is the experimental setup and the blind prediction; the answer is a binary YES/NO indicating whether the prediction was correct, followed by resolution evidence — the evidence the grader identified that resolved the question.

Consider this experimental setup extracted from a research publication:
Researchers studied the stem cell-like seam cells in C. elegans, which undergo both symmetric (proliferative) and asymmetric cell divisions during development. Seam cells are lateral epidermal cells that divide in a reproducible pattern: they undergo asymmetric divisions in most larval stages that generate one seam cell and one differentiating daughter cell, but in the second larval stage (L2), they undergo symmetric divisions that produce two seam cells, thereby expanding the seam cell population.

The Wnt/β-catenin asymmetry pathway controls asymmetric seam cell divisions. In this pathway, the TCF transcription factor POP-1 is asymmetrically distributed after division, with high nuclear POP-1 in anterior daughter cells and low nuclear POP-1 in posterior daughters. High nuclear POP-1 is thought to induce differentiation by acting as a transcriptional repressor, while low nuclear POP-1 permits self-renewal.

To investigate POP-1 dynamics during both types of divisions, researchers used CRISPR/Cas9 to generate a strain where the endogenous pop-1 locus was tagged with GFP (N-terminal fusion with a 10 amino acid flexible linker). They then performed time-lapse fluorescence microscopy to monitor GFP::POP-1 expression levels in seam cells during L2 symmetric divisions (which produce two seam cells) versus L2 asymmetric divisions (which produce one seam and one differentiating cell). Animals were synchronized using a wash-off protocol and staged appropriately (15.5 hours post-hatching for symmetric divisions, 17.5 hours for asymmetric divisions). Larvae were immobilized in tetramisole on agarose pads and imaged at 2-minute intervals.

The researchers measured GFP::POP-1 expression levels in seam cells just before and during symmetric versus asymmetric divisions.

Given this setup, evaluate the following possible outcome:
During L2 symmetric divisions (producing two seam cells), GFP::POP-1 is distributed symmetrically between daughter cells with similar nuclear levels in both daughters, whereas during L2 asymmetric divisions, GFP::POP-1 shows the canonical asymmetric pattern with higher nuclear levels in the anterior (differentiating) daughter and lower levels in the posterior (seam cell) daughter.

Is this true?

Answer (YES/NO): NO